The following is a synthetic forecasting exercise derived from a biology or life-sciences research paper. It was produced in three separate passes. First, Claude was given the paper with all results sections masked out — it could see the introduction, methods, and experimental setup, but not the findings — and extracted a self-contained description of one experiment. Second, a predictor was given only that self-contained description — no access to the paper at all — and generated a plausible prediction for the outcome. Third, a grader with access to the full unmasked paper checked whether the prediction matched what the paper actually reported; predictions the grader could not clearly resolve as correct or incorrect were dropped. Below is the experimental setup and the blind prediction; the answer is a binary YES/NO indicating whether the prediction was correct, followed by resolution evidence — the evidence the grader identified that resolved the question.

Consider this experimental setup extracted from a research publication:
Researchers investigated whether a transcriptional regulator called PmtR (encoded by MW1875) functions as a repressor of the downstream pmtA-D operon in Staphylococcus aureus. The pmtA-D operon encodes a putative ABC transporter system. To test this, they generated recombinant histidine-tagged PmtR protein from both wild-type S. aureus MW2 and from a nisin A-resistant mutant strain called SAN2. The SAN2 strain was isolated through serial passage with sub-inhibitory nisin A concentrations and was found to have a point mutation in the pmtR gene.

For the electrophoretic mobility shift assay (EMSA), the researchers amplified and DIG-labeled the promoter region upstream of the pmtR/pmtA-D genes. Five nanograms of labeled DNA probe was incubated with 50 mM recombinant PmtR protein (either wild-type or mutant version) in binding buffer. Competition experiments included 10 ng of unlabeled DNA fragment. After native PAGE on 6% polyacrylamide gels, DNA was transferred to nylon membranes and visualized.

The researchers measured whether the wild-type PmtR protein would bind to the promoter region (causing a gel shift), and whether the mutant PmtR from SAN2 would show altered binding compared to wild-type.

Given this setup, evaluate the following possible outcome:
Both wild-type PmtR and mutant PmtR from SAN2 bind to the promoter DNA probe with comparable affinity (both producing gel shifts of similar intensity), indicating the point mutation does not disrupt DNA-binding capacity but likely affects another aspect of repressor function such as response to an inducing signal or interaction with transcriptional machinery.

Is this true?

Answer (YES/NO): NO